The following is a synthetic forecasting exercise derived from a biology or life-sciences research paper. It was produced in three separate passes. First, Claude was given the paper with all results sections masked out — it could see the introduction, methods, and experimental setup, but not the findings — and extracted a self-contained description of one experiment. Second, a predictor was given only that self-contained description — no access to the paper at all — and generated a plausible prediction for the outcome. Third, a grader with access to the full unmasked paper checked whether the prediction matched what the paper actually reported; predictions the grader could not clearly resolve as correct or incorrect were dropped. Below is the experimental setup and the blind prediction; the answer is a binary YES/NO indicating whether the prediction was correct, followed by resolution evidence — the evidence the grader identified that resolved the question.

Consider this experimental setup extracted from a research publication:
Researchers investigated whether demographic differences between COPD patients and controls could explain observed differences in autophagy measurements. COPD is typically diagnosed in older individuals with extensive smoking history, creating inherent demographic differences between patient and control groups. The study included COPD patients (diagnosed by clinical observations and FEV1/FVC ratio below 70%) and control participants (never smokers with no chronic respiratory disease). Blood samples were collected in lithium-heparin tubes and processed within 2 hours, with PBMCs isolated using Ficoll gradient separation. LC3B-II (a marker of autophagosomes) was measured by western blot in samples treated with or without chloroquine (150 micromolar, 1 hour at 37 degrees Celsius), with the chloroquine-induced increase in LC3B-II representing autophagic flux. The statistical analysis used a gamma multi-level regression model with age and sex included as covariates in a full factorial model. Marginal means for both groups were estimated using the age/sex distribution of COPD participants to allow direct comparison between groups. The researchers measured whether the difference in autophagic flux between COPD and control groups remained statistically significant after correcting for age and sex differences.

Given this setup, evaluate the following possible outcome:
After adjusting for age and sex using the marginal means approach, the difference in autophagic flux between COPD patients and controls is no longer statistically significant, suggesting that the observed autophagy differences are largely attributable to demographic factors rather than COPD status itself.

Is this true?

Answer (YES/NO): NO